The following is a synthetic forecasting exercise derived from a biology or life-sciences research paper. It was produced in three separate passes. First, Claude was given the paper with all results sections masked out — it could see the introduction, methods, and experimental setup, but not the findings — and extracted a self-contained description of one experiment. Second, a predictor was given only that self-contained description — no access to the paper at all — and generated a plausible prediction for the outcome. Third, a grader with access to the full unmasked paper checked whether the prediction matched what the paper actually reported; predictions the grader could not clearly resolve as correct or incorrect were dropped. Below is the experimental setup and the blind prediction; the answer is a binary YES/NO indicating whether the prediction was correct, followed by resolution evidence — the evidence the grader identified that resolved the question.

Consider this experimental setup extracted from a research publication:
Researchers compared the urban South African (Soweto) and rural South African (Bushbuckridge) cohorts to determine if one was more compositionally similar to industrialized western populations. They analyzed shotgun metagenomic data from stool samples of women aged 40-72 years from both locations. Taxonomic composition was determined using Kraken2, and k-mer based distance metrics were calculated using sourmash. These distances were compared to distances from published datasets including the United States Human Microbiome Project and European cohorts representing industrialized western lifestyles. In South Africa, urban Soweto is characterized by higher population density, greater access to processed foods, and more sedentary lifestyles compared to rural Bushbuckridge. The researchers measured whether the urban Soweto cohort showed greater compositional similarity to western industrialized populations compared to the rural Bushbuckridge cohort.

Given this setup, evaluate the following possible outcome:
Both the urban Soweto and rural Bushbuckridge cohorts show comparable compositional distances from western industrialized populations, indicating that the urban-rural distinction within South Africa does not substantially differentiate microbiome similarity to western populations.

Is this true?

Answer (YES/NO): NO